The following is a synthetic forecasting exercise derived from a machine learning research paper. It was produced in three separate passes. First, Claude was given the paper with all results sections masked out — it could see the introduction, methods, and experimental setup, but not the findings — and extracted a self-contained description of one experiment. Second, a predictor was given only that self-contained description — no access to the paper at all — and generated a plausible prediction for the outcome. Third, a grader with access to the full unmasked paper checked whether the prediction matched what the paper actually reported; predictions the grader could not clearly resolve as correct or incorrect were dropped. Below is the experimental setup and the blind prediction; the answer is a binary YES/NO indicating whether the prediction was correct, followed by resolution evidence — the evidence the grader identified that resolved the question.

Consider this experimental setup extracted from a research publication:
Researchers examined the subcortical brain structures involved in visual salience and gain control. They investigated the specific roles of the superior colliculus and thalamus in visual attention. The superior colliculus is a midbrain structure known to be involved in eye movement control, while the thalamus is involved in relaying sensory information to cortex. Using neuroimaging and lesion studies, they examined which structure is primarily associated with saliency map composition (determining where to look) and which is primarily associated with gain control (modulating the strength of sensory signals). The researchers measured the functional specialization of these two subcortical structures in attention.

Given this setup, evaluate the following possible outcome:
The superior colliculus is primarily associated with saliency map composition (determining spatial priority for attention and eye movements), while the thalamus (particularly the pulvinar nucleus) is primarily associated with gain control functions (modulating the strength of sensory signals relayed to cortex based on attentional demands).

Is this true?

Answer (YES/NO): YES